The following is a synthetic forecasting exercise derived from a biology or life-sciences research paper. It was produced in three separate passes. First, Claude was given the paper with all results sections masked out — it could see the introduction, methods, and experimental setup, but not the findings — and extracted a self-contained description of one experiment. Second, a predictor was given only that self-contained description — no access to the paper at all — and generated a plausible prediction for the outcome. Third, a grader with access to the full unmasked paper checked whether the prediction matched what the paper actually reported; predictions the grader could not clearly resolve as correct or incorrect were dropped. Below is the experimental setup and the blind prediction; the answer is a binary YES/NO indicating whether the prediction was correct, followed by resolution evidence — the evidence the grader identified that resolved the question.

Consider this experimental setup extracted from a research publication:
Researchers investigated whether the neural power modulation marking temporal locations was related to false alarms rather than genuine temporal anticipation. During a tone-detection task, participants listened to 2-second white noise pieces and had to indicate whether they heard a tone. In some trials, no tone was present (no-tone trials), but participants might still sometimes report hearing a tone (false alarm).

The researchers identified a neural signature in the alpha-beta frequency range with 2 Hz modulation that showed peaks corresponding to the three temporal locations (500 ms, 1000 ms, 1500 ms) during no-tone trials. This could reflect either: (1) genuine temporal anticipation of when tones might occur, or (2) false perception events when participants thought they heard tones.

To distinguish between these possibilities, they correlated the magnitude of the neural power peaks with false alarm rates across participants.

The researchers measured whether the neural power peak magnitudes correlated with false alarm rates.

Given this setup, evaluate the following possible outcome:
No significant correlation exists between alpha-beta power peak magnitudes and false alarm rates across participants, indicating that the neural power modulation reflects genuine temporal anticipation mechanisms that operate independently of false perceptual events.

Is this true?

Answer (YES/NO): NO